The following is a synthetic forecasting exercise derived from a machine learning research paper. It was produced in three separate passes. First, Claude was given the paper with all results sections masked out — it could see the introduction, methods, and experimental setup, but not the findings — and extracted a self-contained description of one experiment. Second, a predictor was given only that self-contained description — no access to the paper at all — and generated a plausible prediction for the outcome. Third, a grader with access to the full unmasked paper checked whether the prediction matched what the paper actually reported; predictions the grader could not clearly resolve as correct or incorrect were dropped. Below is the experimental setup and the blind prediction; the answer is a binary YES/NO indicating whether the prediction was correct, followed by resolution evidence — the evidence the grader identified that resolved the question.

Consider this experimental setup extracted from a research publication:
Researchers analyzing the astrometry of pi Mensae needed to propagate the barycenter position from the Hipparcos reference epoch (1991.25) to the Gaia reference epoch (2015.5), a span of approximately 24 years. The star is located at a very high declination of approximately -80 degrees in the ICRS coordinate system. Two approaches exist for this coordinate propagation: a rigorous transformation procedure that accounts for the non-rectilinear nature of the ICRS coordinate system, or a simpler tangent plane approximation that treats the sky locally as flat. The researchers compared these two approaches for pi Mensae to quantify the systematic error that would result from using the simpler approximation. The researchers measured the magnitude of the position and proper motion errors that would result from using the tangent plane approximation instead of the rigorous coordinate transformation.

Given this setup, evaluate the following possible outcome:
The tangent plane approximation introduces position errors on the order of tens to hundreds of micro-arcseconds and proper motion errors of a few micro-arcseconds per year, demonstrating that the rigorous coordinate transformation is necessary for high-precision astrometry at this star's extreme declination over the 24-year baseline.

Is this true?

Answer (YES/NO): NO